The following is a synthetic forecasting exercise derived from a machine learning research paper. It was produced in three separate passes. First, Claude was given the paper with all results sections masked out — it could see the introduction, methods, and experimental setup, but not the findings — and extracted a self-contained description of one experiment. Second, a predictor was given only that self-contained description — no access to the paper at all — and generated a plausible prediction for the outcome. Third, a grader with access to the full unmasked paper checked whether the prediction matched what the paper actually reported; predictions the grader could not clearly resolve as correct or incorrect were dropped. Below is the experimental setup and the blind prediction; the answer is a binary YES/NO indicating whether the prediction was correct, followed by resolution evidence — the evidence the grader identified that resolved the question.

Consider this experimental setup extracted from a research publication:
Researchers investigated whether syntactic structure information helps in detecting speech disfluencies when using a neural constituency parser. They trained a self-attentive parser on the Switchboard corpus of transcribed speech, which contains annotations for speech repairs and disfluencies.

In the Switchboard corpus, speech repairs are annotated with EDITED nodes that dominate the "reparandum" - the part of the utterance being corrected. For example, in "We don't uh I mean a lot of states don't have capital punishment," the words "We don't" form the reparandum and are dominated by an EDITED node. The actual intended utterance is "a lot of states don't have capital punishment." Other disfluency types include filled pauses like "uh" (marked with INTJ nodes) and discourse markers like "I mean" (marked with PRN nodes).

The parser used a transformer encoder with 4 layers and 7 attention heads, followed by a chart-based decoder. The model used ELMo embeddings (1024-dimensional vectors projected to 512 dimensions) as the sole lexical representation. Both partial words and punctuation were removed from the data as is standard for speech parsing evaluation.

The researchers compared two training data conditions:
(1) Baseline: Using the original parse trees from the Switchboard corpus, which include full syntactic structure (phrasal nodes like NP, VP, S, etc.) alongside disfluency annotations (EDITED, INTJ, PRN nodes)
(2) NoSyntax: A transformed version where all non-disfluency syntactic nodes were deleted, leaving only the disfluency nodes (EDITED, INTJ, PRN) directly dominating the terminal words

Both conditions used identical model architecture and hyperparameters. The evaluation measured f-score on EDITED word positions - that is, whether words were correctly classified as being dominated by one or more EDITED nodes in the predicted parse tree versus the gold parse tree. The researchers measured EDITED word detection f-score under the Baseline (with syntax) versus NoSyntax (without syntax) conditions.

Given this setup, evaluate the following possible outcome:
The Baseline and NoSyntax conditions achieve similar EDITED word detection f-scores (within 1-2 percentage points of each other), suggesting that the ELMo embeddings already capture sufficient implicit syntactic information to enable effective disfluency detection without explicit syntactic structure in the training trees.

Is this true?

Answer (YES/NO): NO